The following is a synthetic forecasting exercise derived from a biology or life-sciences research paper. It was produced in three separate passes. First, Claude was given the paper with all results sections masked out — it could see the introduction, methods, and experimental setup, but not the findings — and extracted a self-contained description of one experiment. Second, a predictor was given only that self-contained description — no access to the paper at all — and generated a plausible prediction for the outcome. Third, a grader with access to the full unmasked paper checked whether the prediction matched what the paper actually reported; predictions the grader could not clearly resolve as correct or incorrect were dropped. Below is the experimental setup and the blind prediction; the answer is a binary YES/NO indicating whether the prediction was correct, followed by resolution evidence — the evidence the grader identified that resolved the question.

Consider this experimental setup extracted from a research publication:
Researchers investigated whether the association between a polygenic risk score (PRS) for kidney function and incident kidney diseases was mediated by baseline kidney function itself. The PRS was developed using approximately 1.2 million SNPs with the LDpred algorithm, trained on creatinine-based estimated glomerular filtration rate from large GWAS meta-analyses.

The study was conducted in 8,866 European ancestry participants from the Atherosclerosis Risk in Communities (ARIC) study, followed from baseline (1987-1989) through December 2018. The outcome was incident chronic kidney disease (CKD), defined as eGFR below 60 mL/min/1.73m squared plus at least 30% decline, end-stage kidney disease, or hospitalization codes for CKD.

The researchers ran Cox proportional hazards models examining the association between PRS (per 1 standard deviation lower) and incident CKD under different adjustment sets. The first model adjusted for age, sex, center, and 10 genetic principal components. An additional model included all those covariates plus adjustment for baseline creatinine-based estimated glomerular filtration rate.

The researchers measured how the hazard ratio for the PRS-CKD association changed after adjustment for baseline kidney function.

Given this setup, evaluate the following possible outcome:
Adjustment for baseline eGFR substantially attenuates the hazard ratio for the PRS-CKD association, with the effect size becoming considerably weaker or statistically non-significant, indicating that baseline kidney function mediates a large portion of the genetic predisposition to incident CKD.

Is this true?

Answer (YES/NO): YES